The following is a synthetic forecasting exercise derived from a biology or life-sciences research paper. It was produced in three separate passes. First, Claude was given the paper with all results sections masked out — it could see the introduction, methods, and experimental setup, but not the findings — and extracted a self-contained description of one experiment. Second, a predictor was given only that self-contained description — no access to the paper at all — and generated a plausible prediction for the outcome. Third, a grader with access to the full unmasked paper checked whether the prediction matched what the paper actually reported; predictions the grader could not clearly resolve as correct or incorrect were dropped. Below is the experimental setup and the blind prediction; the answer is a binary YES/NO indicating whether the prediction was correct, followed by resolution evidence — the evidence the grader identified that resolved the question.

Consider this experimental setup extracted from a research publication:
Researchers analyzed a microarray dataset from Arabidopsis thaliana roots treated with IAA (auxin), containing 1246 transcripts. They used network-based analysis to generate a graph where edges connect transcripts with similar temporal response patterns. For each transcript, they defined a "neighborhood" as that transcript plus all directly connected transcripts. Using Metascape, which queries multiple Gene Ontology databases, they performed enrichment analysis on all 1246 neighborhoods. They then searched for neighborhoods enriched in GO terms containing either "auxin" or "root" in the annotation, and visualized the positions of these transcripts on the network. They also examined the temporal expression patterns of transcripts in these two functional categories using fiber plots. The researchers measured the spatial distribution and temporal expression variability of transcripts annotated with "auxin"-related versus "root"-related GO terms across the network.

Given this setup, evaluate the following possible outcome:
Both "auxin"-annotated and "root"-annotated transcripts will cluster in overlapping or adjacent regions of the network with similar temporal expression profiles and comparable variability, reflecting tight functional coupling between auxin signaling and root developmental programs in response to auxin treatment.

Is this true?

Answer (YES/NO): NO